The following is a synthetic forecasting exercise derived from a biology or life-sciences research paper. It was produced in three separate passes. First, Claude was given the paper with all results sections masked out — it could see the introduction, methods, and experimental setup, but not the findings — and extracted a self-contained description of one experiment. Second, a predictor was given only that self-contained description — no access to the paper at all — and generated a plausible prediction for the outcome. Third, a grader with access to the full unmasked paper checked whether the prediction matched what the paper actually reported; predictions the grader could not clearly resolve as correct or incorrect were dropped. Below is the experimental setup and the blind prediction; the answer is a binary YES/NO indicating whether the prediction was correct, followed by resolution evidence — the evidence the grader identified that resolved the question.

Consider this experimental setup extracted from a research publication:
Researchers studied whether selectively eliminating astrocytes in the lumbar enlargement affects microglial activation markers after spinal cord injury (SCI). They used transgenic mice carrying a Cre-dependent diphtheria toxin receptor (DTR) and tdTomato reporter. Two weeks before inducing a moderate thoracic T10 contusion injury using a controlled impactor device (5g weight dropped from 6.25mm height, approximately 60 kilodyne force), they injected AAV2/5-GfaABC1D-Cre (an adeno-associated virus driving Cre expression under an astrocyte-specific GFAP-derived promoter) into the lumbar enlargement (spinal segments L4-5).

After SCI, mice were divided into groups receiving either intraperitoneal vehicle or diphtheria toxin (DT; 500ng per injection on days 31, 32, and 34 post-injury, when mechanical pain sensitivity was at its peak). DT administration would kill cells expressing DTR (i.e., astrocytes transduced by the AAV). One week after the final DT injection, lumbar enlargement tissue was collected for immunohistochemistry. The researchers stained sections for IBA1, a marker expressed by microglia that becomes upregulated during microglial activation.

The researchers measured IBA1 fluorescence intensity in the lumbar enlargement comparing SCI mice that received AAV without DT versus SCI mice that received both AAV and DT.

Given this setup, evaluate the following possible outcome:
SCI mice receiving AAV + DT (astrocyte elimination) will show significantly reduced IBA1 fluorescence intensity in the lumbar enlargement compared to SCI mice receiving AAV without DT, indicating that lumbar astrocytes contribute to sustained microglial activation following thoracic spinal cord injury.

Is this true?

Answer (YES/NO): NO